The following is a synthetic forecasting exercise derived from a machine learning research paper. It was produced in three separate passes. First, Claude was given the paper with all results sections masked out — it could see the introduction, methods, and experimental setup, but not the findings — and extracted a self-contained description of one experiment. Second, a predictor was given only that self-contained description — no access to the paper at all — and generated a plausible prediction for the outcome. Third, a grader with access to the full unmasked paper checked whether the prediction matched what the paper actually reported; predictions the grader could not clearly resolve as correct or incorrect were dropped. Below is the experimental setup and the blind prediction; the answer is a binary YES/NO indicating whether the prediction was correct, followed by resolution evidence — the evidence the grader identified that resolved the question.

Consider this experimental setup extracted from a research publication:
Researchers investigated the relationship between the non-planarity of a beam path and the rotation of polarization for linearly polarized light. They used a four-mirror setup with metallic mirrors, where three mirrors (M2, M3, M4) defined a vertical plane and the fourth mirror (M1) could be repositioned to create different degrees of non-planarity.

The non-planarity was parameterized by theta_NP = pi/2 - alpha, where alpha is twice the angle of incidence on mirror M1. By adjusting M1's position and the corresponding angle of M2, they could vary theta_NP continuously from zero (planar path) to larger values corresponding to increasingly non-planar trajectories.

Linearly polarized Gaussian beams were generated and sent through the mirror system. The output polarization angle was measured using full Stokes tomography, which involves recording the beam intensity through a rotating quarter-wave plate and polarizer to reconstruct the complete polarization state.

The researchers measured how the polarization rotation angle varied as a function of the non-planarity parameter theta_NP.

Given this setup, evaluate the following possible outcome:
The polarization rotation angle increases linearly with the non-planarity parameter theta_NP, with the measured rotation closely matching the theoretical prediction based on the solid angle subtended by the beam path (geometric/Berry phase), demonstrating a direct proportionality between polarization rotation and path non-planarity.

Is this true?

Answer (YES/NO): YES